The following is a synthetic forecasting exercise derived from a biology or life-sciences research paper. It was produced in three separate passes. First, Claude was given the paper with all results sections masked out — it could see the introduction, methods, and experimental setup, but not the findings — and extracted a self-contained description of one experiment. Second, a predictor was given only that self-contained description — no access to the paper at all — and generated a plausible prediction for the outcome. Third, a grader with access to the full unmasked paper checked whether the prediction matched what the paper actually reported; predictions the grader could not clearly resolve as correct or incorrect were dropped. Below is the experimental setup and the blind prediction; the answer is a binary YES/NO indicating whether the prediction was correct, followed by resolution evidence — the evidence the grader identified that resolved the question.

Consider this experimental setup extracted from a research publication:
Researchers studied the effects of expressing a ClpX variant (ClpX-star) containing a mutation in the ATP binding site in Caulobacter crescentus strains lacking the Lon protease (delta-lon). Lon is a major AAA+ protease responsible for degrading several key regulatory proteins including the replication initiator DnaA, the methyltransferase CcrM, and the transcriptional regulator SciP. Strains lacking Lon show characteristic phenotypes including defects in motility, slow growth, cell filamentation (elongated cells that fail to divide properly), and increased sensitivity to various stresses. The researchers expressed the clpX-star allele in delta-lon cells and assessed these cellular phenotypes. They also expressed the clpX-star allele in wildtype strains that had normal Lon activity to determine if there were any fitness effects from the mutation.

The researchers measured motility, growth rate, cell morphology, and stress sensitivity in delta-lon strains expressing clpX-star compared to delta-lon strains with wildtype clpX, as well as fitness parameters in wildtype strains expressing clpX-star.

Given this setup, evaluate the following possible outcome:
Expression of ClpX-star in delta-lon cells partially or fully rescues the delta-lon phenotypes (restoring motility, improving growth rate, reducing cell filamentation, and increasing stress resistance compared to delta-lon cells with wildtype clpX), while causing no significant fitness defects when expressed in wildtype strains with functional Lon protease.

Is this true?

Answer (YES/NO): NO